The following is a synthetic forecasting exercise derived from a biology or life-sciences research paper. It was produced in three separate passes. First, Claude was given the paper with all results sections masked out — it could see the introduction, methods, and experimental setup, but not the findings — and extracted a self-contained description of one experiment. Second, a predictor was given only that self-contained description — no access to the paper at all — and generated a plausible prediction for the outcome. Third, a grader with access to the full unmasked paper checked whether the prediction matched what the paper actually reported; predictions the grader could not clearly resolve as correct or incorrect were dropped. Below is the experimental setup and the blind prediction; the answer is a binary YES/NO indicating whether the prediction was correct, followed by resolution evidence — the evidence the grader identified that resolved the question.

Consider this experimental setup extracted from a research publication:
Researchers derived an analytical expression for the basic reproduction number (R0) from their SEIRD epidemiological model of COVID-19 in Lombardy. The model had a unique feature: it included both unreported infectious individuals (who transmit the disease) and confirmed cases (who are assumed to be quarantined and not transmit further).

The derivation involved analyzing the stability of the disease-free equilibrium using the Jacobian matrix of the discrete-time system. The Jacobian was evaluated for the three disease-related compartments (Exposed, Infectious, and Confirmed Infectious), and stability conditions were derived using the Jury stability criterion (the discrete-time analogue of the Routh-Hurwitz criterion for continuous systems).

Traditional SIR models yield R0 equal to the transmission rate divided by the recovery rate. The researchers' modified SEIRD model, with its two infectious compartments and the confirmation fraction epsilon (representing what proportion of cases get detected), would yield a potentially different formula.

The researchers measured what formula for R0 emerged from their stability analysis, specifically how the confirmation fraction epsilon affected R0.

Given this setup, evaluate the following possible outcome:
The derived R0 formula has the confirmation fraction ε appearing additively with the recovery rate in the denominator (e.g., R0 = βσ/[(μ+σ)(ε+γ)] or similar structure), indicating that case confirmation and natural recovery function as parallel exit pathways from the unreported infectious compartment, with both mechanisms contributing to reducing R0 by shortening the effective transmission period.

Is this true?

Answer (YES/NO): YES